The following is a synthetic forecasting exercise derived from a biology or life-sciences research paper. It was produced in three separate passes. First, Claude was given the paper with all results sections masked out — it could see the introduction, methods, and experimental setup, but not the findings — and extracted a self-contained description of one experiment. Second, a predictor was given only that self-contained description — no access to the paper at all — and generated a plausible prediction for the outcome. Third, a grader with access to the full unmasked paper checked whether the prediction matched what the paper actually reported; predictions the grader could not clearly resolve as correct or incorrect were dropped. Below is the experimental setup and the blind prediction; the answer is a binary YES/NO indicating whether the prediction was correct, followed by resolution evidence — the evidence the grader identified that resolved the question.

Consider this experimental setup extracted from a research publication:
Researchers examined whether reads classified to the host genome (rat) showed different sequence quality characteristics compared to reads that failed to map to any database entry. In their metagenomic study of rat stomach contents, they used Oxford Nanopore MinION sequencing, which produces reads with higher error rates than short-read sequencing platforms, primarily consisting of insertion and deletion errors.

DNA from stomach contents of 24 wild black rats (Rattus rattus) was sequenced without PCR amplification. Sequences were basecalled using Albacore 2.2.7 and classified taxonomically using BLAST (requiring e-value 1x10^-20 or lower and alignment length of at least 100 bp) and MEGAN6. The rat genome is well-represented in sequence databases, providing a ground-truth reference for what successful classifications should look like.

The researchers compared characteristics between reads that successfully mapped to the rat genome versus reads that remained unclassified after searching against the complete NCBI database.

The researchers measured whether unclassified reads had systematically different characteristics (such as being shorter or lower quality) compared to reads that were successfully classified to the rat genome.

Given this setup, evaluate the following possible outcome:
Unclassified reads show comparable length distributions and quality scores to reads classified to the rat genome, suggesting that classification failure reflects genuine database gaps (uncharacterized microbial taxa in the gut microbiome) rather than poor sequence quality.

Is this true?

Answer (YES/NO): NO